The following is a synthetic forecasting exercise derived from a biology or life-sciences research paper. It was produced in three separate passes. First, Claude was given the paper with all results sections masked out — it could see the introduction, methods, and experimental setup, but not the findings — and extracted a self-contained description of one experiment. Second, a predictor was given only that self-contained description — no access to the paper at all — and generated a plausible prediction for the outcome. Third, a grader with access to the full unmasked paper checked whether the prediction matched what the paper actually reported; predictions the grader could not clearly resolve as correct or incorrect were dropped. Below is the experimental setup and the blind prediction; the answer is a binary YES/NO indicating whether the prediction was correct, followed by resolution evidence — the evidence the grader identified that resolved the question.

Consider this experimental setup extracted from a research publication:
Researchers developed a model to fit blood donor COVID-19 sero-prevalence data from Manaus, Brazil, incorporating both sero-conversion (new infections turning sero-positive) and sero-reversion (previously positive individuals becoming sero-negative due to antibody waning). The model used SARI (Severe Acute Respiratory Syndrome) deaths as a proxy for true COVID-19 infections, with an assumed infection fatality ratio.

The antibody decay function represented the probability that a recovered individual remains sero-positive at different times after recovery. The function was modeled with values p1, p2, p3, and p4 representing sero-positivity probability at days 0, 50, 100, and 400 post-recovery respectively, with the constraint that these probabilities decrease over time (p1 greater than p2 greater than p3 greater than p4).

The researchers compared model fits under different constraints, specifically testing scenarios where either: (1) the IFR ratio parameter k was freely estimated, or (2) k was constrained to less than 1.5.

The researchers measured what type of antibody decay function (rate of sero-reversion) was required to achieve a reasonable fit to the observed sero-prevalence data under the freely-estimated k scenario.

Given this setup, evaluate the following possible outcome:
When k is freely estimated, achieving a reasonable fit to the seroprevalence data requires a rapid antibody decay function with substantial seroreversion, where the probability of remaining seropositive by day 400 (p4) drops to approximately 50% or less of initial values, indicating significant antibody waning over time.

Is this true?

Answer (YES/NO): YES